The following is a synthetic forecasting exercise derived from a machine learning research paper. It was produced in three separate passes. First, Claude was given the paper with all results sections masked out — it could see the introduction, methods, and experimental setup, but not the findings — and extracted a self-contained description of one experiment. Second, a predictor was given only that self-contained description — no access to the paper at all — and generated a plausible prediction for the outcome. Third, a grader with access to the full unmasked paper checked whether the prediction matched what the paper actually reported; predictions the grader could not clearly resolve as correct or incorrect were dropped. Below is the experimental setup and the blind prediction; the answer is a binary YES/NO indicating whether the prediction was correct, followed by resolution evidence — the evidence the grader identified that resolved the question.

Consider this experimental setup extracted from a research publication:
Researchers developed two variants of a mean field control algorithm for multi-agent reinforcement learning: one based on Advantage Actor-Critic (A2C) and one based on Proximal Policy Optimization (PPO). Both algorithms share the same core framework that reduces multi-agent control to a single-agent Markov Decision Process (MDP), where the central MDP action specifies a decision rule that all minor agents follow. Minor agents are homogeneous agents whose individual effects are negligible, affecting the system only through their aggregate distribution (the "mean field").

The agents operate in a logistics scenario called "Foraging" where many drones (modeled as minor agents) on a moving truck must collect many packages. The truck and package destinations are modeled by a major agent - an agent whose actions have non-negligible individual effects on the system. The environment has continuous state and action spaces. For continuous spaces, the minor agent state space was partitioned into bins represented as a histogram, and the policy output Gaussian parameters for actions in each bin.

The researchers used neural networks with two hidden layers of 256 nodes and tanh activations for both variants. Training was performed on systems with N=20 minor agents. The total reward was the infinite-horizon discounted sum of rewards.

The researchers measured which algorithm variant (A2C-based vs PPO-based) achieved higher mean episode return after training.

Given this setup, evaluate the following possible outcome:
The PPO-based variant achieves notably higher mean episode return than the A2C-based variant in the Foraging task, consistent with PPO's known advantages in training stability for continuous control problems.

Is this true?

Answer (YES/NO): YES